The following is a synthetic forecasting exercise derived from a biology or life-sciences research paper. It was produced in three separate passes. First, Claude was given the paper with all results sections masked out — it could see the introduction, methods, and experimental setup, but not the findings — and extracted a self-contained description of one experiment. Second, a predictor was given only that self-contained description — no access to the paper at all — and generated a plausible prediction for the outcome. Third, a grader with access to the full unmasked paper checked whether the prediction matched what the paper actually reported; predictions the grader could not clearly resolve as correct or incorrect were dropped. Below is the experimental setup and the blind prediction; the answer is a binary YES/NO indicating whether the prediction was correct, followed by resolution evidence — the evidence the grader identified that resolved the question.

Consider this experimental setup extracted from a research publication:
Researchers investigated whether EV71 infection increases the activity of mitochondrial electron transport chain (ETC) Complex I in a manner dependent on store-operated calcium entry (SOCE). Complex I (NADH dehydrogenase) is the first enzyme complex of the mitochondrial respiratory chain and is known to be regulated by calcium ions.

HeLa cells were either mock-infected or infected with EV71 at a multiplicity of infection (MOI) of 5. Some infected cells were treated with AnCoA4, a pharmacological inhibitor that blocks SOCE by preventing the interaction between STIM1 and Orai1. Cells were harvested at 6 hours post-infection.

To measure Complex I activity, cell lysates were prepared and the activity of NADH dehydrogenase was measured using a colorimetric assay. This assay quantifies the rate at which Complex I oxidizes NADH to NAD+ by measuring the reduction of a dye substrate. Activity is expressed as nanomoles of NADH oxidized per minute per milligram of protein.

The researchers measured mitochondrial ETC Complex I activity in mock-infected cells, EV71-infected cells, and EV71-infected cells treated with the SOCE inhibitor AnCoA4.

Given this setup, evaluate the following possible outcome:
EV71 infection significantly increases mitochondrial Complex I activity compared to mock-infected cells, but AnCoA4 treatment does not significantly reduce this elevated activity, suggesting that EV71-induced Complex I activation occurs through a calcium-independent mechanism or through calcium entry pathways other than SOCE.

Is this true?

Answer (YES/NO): NO